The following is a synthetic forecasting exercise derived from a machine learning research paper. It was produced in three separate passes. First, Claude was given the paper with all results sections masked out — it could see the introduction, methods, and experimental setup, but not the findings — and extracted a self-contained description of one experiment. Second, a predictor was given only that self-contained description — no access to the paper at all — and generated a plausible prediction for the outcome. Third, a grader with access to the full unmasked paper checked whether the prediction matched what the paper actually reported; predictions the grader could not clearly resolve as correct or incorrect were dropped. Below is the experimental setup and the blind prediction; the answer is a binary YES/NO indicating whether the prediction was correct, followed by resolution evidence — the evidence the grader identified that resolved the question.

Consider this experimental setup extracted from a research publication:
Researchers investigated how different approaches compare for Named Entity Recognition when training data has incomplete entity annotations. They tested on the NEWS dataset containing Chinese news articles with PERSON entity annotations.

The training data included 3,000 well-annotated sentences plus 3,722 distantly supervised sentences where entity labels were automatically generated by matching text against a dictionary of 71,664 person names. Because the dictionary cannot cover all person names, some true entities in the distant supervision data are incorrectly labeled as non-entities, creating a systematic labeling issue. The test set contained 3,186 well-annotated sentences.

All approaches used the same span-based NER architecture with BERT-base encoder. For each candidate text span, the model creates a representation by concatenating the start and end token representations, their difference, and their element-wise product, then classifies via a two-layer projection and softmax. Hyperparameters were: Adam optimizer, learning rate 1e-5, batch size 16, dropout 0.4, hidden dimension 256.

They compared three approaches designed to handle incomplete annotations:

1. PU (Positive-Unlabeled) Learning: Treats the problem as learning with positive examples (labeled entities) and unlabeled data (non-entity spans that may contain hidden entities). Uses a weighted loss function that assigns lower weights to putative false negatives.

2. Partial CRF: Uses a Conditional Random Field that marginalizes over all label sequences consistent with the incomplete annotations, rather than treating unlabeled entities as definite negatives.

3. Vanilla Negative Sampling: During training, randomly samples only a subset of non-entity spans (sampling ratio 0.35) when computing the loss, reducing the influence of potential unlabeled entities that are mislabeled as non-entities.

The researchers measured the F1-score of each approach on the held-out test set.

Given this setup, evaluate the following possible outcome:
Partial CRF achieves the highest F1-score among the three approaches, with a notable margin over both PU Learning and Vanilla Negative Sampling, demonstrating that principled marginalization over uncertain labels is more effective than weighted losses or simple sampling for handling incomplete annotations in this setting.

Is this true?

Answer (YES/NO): NO